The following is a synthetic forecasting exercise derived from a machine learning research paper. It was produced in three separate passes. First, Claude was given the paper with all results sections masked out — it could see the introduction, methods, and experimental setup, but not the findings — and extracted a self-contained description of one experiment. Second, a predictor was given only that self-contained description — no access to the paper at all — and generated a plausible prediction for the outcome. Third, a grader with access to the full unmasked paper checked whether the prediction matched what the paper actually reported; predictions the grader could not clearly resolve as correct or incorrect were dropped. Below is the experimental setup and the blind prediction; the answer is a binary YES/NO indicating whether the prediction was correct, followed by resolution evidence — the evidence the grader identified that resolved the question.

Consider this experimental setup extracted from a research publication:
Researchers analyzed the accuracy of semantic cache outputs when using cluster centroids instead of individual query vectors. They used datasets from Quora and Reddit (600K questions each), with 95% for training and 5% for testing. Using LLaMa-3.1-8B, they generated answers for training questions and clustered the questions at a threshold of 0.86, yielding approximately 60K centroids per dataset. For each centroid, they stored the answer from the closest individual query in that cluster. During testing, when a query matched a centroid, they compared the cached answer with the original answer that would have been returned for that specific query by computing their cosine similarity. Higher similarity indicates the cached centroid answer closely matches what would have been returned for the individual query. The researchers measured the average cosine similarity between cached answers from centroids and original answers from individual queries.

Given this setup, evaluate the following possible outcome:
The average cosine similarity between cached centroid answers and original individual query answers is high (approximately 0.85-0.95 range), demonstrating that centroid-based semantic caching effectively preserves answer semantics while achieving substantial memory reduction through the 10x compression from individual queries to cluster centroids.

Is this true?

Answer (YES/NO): YES